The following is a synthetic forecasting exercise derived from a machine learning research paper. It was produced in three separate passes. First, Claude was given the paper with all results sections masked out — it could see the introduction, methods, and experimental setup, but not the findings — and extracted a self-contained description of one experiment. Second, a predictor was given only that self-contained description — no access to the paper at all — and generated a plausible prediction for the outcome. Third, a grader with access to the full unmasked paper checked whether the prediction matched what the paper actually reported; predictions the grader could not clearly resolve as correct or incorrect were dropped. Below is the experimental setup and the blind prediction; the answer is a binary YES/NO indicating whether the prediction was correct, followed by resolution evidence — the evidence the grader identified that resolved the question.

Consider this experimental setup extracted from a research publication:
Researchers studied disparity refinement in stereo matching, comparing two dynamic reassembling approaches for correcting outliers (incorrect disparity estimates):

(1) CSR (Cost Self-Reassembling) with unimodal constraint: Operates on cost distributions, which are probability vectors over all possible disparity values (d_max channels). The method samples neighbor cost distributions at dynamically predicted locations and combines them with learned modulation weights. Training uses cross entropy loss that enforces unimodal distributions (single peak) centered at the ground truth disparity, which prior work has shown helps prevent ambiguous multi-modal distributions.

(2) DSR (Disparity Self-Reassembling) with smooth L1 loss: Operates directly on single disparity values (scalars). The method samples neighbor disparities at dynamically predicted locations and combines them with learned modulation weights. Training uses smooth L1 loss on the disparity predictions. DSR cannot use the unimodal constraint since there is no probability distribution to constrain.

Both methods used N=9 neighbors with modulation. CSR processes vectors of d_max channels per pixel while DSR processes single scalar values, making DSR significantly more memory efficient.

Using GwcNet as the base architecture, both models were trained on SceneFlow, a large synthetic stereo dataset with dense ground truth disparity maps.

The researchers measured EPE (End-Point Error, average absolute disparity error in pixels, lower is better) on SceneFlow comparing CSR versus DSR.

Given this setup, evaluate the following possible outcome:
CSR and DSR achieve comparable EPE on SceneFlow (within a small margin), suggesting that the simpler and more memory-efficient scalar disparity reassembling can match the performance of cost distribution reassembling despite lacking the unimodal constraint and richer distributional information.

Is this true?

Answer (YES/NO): YES